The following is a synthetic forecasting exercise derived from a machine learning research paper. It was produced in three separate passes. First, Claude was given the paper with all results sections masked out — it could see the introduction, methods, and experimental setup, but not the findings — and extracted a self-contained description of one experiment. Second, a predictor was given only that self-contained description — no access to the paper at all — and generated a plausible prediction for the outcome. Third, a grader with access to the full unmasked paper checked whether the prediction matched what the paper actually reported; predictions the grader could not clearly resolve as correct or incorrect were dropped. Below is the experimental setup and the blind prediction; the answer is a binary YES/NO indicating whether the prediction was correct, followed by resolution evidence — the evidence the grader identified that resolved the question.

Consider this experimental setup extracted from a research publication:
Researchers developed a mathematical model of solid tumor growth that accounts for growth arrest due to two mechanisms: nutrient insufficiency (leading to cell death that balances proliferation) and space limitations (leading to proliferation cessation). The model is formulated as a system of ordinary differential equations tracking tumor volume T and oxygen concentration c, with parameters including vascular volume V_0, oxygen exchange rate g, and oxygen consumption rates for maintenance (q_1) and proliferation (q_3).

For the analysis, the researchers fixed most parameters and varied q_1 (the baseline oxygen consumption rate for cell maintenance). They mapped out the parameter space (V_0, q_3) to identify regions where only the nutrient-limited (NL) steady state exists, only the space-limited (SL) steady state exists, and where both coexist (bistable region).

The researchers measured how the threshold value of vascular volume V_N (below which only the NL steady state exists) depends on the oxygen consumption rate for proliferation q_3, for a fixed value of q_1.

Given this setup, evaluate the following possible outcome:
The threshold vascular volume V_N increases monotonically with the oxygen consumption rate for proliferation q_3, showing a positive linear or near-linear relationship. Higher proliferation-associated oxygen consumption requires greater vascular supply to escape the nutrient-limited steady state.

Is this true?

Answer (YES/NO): NO